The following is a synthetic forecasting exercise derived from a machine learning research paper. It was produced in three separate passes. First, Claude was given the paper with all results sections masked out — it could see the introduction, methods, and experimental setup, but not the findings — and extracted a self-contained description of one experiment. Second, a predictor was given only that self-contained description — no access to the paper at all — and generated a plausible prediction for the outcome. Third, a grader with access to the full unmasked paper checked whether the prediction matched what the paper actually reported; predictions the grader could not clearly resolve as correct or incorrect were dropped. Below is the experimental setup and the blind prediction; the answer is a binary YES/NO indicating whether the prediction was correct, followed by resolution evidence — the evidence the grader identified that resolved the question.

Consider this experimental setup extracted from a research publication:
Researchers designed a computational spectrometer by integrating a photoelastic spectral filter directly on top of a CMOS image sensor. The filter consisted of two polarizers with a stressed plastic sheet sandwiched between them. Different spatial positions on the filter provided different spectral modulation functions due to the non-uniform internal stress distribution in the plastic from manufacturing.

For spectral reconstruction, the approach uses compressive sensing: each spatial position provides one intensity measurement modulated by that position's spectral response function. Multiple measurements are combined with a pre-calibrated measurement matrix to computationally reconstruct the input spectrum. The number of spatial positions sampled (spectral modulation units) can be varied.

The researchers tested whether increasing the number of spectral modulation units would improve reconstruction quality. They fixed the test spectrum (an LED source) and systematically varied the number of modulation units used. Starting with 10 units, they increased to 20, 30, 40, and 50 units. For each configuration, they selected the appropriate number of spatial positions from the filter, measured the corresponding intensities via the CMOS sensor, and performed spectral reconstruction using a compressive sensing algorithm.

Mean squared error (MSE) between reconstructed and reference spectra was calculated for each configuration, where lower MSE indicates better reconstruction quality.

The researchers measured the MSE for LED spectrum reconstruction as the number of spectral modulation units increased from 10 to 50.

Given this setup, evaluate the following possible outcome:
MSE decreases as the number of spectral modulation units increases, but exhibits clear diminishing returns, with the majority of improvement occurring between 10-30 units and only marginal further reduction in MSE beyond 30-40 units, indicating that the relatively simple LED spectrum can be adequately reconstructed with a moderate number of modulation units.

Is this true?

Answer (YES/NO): YES